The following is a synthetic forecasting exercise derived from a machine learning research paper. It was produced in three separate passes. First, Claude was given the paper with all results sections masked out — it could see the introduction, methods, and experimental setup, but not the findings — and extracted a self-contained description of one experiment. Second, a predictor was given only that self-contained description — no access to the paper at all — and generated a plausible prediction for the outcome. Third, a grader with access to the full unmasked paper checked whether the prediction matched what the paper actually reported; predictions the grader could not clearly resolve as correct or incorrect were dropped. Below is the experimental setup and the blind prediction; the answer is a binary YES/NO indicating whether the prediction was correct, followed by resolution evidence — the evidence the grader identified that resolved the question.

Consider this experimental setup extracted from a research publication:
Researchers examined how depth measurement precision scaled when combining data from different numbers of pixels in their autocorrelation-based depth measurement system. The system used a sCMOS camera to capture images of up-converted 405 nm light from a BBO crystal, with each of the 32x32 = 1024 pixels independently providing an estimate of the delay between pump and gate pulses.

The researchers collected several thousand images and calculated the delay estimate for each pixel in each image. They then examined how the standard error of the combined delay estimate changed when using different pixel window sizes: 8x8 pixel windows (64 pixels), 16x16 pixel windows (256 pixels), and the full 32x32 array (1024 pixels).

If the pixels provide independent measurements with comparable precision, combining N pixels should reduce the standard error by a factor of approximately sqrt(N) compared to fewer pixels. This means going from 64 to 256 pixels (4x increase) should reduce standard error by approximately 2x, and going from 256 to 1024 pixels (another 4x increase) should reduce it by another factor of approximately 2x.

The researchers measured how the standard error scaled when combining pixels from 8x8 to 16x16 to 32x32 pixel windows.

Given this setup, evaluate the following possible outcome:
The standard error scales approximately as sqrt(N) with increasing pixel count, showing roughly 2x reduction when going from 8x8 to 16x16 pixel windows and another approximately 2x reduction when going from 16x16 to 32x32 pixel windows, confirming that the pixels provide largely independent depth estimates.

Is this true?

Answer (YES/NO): YES